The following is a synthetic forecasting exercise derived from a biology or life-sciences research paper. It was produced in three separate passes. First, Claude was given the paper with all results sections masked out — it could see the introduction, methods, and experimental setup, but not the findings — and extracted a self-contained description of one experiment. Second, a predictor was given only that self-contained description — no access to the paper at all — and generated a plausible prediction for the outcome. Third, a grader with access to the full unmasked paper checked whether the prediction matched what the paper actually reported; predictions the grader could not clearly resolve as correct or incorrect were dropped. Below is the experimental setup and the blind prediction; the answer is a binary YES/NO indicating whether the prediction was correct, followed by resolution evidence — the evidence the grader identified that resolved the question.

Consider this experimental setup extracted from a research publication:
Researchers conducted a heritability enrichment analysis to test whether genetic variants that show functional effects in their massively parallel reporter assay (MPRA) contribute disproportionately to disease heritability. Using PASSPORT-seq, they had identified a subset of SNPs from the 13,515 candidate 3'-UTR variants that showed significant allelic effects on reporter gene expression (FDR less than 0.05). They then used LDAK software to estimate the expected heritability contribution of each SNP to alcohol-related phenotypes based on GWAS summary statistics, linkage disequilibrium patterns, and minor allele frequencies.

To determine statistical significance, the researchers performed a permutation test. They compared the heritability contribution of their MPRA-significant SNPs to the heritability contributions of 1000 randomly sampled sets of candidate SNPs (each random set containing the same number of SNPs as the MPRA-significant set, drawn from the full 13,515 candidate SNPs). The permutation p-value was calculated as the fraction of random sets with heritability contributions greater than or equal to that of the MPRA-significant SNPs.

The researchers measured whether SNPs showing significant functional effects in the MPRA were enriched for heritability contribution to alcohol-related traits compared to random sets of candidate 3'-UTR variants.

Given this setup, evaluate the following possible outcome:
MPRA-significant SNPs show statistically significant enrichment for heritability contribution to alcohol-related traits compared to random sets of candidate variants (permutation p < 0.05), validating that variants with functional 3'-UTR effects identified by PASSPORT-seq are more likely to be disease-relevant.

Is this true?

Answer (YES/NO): YES